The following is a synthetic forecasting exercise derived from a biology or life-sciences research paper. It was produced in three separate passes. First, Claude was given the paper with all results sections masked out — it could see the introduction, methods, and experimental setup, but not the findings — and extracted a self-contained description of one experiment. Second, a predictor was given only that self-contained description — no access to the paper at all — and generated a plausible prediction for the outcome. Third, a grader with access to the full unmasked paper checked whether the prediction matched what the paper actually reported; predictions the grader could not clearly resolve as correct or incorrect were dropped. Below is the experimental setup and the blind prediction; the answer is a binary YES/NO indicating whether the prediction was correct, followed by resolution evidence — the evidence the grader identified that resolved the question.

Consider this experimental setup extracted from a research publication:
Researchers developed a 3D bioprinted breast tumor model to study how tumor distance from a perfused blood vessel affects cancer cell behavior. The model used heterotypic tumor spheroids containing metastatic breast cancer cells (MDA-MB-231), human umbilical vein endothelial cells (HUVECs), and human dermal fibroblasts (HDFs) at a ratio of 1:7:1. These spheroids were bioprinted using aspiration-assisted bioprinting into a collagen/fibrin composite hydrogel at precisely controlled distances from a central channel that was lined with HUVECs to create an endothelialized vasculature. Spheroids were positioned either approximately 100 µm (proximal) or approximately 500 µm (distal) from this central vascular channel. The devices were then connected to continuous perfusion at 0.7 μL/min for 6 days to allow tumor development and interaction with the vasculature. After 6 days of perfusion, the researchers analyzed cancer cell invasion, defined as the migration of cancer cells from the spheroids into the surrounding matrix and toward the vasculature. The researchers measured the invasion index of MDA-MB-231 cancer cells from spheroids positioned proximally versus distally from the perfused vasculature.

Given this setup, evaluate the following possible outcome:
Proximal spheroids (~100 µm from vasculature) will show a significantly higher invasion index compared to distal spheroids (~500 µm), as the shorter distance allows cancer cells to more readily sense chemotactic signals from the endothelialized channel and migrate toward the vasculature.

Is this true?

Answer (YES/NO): YES